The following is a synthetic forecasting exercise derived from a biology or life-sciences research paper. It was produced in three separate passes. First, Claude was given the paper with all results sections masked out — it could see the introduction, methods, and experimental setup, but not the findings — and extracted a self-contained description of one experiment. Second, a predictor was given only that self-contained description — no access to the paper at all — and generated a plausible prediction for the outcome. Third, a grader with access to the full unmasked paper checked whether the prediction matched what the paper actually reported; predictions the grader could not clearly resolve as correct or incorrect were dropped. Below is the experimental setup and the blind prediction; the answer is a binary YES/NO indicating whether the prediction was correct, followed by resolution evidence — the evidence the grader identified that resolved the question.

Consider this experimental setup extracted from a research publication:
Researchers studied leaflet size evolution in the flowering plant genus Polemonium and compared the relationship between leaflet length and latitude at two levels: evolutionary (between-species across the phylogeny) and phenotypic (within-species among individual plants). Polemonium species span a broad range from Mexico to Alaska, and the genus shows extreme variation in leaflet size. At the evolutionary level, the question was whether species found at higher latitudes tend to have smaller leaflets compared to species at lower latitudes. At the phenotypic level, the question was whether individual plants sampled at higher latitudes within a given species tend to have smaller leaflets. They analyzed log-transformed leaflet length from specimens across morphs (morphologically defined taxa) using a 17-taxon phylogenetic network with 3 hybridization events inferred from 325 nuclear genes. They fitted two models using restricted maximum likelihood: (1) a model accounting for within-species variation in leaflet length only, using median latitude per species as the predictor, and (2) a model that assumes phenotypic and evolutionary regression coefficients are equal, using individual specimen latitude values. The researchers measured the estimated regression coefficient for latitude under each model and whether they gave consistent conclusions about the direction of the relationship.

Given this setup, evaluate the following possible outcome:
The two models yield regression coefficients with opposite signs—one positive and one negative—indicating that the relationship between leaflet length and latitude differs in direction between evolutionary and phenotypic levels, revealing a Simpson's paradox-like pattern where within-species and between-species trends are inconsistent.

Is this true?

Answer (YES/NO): YES